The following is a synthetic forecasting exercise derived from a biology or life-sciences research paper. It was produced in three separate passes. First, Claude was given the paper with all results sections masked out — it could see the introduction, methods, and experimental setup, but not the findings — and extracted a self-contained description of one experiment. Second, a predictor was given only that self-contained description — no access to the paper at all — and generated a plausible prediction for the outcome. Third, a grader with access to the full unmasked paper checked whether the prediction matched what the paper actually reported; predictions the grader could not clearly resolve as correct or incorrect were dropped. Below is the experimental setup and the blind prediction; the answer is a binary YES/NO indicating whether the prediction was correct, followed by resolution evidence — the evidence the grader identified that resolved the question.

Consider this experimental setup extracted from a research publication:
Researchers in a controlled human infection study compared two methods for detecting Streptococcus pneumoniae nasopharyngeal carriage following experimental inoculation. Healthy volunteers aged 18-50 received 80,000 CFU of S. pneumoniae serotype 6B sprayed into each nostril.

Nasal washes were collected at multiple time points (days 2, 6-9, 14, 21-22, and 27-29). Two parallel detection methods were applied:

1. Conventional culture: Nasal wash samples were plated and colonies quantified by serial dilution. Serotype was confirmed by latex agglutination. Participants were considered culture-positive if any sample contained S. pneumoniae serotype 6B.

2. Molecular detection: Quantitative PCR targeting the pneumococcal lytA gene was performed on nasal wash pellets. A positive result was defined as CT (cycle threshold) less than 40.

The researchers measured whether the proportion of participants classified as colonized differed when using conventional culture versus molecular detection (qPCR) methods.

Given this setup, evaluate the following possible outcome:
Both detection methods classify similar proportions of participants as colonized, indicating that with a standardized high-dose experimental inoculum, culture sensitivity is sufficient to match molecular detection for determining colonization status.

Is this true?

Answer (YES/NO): NO